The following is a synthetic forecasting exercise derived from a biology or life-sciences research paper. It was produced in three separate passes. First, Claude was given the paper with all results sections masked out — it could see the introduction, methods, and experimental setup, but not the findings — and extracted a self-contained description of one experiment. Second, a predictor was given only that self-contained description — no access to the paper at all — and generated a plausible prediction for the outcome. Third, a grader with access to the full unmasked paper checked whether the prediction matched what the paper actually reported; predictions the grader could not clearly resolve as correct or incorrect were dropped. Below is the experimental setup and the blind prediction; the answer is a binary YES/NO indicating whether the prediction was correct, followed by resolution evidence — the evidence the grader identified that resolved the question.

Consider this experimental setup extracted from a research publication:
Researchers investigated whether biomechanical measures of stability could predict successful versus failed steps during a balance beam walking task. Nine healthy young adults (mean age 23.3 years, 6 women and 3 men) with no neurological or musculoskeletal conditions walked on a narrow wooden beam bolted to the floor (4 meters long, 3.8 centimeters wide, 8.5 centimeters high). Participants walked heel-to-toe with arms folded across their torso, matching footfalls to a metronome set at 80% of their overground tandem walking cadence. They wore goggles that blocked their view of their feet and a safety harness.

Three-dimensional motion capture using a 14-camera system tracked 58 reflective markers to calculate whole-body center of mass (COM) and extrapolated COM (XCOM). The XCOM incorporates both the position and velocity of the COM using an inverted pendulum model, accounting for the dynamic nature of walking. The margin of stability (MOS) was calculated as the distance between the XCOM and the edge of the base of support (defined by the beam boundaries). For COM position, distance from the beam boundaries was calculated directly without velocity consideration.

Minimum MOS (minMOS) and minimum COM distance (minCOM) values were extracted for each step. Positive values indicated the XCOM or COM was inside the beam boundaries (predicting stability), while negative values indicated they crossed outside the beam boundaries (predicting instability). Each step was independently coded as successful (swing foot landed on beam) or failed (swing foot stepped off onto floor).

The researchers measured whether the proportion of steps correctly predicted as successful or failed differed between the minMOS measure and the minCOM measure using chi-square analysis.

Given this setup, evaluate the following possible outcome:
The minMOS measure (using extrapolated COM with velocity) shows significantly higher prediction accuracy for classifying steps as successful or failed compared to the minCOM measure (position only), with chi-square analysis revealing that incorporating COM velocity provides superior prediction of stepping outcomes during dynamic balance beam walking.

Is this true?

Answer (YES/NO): NO